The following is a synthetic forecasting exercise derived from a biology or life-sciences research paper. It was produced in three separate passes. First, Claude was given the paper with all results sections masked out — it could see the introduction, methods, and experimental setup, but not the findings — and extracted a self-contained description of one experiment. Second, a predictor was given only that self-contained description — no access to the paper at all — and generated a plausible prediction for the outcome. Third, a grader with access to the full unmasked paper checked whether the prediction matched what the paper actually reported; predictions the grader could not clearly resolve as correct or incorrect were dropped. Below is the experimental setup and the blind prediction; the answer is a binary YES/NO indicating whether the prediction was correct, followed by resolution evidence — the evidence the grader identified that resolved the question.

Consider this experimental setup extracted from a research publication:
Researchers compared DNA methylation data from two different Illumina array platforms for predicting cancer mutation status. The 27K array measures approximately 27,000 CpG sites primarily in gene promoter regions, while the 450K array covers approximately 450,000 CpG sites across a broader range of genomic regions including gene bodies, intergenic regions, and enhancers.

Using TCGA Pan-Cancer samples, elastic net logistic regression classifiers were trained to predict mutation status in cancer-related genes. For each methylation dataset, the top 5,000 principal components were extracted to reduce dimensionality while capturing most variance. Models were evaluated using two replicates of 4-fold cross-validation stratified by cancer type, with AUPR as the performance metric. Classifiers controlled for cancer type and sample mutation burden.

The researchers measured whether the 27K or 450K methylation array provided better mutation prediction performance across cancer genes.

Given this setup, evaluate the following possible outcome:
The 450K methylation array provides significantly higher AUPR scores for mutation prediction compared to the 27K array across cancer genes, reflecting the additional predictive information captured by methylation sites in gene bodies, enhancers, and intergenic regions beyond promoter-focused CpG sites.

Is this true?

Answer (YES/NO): NO